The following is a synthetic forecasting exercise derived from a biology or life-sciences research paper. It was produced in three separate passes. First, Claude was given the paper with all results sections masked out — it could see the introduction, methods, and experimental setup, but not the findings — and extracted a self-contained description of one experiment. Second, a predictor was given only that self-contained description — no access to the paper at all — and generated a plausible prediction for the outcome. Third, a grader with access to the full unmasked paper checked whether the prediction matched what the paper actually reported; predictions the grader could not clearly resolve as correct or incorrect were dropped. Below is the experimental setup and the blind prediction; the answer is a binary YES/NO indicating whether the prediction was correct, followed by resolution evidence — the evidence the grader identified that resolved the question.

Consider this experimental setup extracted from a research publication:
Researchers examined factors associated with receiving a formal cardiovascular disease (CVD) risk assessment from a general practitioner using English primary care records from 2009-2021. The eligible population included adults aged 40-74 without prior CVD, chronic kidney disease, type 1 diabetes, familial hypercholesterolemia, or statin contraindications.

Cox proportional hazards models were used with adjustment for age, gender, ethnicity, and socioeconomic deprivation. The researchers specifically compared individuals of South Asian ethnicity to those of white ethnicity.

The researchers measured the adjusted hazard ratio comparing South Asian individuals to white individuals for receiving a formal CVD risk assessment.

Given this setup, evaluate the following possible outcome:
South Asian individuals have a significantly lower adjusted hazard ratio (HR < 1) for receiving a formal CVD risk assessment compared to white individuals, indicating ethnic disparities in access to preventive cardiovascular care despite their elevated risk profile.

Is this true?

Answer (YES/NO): NO